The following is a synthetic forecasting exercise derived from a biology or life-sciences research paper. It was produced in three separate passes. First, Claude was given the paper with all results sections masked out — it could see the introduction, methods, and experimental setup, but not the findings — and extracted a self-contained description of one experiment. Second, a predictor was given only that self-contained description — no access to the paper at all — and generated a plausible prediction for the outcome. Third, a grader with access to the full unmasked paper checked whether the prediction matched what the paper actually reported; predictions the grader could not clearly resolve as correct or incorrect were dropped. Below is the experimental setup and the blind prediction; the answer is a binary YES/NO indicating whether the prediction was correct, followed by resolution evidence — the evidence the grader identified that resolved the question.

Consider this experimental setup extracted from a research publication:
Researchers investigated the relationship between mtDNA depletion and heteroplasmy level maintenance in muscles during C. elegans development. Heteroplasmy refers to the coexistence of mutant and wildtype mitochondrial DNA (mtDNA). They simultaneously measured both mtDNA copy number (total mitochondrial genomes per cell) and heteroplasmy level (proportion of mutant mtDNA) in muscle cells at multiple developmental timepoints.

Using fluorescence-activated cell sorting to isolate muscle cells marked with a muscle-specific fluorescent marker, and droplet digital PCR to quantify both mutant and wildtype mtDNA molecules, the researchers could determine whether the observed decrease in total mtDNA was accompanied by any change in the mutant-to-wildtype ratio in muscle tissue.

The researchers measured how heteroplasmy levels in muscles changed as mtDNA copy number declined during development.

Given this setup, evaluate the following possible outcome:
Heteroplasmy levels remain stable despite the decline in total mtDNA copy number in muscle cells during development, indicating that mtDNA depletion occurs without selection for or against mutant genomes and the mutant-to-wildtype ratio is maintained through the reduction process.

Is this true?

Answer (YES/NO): YES